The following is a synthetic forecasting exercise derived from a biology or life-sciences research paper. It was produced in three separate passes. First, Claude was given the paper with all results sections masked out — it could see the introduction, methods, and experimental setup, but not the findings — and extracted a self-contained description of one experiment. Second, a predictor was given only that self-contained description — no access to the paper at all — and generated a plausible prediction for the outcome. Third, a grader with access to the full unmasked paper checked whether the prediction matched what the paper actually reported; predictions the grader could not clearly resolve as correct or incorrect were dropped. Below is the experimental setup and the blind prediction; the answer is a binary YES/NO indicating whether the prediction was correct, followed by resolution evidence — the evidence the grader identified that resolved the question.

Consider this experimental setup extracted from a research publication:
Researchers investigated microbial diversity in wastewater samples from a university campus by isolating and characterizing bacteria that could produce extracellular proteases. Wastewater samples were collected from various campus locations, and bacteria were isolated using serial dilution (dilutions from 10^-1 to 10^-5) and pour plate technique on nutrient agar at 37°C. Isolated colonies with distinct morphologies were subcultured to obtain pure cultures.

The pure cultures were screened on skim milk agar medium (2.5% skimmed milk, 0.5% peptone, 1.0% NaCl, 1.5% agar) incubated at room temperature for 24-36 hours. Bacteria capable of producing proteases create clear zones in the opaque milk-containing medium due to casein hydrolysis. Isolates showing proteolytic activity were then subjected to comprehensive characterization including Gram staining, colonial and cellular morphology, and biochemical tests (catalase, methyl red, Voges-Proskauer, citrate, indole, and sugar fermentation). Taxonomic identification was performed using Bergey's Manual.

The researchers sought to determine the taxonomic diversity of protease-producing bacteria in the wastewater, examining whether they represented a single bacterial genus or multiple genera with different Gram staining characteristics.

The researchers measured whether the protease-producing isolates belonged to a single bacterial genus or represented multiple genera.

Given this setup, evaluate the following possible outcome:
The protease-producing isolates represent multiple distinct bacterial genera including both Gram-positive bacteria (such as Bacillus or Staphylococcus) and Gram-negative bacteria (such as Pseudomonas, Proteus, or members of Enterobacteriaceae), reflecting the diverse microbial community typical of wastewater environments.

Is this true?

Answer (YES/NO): YES